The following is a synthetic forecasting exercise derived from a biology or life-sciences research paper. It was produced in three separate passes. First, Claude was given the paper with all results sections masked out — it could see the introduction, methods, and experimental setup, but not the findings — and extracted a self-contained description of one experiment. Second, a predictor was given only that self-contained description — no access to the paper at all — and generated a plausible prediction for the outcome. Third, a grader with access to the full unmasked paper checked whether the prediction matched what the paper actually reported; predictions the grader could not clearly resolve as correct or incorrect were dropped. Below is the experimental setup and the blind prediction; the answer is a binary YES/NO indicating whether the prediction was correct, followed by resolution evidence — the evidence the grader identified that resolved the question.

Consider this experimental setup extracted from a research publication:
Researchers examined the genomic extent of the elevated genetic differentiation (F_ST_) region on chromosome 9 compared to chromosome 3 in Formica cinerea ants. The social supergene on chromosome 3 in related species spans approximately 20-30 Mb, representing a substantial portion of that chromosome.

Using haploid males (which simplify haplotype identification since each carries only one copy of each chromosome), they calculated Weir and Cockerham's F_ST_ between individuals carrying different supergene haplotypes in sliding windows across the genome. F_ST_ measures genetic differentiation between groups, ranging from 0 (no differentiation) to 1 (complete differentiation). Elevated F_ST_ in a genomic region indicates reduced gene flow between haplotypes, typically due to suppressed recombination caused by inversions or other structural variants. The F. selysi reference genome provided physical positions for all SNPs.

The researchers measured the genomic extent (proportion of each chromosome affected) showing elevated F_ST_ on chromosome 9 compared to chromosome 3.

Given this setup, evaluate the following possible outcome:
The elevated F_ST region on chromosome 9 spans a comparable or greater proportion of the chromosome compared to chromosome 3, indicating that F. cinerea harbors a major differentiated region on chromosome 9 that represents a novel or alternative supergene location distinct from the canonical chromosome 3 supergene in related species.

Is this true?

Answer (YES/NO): NO